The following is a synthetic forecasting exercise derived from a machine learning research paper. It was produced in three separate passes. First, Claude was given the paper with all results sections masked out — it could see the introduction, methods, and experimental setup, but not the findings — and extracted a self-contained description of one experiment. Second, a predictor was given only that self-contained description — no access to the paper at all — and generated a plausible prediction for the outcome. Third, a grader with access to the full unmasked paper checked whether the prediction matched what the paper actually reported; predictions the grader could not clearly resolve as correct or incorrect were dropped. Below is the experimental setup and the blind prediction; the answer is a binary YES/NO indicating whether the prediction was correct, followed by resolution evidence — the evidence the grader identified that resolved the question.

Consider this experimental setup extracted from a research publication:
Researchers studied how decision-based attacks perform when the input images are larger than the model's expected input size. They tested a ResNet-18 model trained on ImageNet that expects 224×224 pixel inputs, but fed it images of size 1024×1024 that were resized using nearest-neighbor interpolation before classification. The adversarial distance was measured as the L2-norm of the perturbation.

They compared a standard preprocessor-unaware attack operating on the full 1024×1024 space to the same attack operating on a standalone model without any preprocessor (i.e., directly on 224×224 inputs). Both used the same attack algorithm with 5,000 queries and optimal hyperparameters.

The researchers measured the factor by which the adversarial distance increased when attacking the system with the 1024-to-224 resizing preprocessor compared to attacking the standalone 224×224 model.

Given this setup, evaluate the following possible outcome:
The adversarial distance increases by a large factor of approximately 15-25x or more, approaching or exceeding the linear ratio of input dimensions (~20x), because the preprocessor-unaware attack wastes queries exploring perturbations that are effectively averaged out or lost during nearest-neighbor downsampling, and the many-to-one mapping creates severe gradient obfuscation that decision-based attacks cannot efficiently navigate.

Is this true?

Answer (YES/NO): NO